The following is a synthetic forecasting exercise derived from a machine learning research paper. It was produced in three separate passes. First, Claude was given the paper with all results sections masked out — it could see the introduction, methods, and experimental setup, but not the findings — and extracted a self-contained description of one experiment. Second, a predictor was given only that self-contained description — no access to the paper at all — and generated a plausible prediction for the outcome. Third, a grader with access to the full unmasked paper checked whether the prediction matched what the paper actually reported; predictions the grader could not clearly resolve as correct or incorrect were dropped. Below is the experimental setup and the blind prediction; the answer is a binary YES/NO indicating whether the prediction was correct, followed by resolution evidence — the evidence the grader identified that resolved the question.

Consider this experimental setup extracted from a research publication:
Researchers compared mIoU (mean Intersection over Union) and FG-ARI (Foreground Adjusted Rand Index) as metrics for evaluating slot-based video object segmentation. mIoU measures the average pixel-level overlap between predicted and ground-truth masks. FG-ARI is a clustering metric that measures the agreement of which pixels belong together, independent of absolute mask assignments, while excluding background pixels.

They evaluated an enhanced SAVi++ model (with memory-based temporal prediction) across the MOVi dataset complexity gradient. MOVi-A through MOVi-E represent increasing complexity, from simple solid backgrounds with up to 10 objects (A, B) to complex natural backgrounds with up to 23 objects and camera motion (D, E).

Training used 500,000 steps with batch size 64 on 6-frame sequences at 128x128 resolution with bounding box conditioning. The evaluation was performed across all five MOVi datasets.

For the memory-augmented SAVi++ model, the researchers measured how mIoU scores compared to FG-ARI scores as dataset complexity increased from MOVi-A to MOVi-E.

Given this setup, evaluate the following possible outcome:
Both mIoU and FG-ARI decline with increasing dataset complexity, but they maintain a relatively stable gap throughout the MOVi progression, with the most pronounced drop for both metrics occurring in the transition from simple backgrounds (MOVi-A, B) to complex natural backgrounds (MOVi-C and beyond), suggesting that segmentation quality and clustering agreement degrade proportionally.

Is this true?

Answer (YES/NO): NO